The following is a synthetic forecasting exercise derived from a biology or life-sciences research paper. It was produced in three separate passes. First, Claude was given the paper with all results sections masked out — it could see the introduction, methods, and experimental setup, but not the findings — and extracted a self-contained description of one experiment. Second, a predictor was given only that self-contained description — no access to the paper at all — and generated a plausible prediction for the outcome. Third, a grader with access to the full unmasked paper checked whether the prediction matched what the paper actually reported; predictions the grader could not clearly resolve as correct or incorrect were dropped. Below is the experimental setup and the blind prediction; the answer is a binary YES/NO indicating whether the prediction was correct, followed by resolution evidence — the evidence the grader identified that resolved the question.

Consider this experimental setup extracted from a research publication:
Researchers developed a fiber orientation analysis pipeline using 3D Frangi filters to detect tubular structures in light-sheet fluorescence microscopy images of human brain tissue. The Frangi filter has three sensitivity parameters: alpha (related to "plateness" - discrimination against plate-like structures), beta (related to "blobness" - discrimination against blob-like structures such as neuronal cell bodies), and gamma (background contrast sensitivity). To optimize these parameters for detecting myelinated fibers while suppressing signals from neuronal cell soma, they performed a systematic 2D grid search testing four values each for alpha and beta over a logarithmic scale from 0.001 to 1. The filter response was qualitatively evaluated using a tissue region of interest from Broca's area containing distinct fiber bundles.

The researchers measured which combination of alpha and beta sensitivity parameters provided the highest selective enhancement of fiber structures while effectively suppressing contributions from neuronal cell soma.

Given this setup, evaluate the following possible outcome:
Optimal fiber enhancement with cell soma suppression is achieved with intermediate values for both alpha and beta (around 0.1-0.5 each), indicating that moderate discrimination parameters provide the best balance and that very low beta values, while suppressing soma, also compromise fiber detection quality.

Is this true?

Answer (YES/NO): NO